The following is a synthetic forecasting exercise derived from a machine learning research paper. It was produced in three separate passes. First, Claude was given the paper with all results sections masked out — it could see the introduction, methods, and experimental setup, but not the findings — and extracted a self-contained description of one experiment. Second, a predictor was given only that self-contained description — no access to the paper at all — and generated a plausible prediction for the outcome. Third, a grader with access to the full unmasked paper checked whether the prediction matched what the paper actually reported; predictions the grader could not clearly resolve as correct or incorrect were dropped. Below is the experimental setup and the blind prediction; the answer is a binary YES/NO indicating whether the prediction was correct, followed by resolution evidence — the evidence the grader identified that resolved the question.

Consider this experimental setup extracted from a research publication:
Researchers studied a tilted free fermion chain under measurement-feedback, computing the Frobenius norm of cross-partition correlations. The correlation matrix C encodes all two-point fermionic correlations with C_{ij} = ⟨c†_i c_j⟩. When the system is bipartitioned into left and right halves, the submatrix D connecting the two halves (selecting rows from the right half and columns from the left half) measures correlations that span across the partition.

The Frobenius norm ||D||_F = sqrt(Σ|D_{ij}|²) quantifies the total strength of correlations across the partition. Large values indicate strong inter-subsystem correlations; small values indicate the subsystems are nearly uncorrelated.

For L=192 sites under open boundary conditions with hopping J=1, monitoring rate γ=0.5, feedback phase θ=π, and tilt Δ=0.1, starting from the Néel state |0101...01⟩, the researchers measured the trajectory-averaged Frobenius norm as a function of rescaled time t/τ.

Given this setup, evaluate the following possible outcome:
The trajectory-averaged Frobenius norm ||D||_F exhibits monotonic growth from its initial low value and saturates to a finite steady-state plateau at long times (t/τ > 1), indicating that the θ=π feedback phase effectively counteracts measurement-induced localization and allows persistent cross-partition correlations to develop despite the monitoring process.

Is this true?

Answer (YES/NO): NO